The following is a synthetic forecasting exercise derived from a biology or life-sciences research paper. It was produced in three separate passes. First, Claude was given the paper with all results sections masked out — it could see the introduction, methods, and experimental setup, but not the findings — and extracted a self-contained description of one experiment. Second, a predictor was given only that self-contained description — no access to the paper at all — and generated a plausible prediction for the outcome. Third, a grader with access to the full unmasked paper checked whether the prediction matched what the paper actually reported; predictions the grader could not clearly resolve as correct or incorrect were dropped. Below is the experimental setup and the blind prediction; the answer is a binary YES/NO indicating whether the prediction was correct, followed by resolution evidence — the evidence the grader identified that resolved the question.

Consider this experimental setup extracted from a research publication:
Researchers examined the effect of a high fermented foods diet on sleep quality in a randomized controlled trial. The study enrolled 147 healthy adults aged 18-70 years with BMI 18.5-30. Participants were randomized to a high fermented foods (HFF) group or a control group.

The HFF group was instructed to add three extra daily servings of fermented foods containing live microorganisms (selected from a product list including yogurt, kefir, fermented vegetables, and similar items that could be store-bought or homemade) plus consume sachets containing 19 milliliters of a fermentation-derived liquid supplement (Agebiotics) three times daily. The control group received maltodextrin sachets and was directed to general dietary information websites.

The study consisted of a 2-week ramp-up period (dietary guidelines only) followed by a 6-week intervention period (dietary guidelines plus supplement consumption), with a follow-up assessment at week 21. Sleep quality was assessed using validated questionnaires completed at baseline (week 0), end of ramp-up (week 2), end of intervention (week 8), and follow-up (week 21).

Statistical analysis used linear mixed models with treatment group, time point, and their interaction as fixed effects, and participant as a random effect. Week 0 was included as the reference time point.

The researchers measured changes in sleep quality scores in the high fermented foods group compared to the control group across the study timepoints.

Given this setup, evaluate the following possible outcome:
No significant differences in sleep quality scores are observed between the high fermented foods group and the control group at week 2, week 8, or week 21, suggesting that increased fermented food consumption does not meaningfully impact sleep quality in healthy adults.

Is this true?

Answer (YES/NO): YES